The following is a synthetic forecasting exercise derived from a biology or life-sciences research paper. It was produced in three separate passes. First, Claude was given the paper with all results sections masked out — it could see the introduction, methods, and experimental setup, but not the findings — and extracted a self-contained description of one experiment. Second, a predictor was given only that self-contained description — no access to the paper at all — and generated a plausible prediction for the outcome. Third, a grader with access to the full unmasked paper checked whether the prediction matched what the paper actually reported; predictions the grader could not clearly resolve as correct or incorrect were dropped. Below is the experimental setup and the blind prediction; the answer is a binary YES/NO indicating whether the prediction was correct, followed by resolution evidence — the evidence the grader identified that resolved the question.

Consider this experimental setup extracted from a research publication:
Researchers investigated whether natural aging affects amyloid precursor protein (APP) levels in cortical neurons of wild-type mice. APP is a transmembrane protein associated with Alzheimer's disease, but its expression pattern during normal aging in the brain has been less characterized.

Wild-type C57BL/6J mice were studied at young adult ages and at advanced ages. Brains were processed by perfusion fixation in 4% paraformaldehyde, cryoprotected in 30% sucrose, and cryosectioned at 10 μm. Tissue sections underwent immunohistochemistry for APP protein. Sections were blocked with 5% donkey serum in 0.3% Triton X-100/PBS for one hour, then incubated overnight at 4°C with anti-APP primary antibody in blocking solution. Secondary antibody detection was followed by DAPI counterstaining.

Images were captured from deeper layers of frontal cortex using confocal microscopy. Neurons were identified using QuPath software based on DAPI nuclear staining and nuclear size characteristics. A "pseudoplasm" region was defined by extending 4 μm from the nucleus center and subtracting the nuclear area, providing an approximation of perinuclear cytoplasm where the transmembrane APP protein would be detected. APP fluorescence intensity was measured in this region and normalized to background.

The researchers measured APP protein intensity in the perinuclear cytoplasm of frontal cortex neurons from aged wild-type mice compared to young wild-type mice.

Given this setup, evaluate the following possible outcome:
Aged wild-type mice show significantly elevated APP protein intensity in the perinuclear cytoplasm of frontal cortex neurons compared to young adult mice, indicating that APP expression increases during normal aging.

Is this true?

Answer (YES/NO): YES